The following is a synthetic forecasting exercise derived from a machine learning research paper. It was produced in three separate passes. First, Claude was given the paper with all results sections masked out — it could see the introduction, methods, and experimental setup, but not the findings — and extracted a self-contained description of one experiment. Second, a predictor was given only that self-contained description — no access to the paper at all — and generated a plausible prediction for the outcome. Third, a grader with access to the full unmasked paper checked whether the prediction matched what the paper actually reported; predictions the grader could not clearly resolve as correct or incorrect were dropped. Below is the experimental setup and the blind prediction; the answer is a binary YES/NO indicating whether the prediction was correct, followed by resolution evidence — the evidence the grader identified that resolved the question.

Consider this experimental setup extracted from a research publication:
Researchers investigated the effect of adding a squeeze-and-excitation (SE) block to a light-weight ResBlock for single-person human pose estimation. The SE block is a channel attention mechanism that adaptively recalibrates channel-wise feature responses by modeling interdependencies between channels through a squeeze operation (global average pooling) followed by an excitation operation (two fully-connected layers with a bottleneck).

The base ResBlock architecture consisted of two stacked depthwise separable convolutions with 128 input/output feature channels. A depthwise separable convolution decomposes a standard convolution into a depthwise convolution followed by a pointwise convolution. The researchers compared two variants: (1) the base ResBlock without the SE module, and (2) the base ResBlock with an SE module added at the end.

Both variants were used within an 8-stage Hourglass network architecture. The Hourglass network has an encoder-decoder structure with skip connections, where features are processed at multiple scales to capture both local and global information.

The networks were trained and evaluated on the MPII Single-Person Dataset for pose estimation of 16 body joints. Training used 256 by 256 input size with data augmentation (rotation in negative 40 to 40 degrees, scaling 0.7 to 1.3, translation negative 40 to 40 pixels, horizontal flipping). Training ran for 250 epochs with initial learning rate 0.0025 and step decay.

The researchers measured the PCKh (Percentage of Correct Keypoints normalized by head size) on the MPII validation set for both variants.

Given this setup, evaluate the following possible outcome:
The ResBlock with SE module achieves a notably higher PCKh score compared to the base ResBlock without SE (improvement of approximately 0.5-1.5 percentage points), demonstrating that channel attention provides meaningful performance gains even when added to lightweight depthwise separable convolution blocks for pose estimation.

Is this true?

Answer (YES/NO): NO